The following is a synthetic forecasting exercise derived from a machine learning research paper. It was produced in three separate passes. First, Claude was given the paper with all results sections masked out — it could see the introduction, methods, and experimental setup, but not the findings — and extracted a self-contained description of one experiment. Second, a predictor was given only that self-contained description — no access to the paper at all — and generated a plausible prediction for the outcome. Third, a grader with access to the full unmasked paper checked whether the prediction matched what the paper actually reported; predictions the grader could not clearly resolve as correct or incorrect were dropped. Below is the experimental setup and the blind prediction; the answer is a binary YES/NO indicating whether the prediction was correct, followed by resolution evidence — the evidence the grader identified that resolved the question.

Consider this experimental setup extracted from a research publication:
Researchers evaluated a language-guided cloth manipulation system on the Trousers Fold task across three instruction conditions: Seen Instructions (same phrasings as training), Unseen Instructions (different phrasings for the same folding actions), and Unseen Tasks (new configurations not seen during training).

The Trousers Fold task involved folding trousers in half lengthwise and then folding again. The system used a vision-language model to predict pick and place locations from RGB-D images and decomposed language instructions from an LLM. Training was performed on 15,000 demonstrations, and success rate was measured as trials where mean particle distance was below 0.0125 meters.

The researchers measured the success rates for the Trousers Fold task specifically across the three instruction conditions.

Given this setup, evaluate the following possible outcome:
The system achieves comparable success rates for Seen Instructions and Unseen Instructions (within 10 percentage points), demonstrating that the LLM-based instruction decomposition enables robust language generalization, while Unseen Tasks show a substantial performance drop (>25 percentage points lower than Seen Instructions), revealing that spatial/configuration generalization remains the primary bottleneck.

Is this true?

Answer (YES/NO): NO